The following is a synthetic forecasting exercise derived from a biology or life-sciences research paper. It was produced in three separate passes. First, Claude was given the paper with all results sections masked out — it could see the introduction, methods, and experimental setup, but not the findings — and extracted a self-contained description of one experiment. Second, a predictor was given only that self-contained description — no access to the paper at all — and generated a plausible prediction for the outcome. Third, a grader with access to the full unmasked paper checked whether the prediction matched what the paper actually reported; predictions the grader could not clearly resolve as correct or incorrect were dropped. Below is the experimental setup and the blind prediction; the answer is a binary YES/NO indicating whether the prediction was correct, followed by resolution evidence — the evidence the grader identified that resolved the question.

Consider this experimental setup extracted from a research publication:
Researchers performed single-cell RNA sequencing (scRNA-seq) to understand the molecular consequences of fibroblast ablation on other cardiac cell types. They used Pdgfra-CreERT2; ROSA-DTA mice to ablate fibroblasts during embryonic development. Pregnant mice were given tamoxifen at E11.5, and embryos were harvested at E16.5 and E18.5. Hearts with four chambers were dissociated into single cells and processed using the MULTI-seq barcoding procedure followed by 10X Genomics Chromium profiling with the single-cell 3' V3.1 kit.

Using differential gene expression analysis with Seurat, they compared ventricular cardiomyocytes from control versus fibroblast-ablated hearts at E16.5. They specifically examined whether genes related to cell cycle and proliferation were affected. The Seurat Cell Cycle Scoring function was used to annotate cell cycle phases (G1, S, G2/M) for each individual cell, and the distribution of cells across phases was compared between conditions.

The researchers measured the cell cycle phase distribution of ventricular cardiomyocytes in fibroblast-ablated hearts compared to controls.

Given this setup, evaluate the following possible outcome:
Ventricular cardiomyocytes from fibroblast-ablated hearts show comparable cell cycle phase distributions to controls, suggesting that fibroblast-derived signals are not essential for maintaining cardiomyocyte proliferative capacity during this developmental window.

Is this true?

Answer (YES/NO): NO